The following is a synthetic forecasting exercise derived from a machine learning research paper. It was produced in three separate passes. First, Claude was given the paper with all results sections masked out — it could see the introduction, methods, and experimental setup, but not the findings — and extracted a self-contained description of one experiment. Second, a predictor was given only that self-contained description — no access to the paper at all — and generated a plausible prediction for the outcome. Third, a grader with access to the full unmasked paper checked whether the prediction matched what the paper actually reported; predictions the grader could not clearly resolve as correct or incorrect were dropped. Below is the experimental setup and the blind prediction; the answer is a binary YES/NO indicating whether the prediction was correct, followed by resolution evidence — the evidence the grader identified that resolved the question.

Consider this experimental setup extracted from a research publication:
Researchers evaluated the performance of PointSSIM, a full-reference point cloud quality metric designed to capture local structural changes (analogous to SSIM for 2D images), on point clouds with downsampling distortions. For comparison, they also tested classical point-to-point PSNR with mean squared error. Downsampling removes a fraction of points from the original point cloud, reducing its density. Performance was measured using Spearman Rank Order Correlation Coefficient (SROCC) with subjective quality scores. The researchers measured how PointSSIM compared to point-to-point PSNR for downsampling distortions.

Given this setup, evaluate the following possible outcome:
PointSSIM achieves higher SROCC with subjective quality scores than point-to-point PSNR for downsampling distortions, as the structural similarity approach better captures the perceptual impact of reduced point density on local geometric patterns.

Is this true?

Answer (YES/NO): YES